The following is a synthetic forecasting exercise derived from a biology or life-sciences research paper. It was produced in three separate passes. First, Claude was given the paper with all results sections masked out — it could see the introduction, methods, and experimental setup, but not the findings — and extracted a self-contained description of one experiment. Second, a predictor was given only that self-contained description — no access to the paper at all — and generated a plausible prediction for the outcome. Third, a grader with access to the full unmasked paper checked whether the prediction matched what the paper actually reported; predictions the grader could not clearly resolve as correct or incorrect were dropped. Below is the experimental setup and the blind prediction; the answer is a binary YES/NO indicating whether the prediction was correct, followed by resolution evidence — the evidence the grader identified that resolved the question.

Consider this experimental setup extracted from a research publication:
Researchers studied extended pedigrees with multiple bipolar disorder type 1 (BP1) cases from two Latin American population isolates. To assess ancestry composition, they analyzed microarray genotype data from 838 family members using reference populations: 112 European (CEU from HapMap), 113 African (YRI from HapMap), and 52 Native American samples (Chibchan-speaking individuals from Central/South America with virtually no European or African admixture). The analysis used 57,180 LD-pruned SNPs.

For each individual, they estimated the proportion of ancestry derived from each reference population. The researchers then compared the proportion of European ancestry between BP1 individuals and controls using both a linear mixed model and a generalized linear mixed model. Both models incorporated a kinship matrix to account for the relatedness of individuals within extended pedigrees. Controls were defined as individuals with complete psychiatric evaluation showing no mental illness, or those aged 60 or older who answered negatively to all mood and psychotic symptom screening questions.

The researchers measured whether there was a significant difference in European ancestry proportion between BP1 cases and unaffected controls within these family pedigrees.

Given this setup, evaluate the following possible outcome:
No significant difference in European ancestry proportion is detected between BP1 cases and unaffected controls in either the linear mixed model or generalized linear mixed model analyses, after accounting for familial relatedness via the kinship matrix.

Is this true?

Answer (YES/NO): NO